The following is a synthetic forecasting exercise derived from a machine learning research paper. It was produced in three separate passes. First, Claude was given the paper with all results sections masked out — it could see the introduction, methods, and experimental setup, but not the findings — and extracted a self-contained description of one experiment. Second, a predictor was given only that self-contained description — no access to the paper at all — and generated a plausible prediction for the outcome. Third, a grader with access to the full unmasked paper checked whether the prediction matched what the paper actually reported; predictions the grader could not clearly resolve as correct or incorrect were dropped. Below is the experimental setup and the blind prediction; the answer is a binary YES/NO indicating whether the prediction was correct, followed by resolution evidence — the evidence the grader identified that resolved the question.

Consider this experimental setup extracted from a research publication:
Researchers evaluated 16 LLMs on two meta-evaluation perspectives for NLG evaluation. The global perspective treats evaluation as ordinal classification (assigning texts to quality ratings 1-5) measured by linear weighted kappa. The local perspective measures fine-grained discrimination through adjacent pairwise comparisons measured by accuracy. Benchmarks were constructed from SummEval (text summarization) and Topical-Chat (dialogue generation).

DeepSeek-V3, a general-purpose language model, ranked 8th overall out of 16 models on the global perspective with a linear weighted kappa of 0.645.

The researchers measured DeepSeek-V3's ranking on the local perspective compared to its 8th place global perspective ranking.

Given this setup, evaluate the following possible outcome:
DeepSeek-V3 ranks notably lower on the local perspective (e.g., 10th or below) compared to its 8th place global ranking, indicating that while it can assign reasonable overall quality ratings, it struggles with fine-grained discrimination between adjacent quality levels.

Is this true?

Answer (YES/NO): NO